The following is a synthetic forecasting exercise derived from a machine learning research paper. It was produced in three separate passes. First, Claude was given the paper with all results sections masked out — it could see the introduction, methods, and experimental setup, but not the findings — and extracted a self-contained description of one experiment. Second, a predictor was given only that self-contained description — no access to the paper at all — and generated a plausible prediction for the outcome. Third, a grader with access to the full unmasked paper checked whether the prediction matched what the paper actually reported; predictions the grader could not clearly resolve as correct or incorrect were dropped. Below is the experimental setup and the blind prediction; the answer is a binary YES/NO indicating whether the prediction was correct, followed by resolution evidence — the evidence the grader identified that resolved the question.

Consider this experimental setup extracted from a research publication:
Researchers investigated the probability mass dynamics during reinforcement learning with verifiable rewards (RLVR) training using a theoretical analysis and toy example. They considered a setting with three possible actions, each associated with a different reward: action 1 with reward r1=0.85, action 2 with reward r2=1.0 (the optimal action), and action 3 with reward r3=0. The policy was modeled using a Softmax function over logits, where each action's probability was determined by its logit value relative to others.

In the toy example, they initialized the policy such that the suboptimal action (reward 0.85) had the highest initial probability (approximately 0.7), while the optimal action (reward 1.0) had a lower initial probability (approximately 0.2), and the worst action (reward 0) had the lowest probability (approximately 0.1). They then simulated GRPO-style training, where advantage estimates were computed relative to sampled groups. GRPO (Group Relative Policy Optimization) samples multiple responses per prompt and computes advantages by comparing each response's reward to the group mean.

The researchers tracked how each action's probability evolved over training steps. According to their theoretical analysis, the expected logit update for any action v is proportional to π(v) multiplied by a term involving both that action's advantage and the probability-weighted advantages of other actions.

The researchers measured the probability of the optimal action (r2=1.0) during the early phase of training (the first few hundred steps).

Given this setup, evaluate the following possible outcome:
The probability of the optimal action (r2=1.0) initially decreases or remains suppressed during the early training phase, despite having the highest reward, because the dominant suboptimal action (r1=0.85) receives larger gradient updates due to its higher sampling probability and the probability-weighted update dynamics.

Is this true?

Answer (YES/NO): YES